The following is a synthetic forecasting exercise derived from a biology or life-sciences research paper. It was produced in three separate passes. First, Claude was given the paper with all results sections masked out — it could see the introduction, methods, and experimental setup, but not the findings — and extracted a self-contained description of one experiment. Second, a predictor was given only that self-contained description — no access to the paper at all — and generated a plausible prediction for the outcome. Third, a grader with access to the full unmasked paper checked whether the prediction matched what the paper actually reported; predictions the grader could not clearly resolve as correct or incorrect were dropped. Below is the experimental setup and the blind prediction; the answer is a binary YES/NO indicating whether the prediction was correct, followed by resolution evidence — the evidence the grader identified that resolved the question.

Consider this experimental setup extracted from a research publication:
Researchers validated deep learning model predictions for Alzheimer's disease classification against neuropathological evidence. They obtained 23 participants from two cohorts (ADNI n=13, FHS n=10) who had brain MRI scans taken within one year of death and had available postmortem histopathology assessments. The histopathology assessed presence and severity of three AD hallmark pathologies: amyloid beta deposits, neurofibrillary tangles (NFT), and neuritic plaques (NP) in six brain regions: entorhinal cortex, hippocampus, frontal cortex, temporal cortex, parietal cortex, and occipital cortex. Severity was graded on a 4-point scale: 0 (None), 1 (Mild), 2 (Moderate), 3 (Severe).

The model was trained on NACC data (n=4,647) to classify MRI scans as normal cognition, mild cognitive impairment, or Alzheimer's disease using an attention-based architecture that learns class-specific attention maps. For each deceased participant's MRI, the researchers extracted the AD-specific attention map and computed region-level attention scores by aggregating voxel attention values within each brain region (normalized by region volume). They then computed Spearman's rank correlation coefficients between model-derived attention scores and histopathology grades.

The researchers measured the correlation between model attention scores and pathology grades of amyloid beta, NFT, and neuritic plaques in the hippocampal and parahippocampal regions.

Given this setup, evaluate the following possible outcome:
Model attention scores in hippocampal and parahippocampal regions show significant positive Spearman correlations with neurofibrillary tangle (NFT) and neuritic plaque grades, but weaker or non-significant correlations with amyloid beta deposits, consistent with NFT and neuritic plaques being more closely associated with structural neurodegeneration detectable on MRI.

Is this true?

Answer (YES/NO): NO